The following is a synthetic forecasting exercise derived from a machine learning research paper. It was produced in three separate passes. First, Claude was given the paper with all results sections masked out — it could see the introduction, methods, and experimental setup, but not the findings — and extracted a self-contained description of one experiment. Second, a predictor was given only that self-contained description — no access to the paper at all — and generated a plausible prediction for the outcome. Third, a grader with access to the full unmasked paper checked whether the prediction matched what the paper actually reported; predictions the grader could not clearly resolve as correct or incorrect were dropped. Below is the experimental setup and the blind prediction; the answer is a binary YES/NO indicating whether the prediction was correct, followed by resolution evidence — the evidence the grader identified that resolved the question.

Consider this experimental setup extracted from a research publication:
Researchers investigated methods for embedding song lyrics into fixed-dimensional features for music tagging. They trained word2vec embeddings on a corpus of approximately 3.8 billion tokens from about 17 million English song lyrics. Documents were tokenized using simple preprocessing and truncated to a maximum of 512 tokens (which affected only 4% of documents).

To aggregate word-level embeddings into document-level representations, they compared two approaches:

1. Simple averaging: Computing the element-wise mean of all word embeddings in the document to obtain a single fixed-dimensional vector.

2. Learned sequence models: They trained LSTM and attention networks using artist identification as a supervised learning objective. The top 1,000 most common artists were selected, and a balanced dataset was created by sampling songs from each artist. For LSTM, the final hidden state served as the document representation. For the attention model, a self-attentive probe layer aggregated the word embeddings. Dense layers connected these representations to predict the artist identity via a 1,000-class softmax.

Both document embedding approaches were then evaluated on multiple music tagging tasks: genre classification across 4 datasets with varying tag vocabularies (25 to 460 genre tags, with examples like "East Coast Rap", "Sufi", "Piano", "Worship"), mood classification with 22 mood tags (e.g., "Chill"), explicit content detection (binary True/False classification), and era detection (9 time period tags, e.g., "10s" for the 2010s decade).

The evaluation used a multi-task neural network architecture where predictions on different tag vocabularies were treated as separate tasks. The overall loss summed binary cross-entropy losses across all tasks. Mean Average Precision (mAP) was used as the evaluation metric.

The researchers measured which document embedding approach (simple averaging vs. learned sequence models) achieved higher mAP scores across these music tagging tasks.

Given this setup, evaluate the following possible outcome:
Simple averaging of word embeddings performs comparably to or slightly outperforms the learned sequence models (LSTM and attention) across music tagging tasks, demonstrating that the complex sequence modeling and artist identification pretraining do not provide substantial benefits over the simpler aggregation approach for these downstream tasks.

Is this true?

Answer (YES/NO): NO